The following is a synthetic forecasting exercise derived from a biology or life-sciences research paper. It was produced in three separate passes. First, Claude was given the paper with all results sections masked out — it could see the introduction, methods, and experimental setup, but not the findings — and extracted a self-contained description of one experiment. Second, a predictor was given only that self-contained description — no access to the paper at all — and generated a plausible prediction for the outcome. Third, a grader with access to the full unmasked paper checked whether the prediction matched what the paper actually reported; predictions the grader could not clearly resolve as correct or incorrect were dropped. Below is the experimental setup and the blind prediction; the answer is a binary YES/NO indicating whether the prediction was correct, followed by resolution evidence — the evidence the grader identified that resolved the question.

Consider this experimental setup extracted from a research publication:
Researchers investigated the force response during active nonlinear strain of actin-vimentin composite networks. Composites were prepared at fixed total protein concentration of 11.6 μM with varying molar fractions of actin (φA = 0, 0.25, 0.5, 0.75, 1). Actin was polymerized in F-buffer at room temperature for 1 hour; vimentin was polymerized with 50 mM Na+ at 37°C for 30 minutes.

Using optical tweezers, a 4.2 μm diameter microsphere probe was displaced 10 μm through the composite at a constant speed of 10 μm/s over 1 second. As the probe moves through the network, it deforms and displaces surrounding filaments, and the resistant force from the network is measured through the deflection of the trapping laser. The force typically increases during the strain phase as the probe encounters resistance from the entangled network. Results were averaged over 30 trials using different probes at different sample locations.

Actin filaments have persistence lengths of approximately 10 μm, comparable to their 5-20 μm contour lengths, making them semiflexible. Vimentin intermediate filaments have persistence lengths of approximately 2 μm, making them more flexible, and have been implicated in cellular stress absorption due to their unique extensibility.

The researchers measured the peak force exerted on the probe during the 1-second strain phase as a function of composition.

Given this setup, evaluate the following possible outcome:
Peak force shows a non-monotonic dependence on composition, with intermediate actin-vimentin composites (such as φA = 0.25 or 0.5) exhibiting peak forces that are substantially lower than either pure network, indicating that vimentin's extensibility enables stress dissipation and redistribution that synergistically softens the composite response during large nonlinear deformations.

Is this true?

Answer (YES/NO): NO